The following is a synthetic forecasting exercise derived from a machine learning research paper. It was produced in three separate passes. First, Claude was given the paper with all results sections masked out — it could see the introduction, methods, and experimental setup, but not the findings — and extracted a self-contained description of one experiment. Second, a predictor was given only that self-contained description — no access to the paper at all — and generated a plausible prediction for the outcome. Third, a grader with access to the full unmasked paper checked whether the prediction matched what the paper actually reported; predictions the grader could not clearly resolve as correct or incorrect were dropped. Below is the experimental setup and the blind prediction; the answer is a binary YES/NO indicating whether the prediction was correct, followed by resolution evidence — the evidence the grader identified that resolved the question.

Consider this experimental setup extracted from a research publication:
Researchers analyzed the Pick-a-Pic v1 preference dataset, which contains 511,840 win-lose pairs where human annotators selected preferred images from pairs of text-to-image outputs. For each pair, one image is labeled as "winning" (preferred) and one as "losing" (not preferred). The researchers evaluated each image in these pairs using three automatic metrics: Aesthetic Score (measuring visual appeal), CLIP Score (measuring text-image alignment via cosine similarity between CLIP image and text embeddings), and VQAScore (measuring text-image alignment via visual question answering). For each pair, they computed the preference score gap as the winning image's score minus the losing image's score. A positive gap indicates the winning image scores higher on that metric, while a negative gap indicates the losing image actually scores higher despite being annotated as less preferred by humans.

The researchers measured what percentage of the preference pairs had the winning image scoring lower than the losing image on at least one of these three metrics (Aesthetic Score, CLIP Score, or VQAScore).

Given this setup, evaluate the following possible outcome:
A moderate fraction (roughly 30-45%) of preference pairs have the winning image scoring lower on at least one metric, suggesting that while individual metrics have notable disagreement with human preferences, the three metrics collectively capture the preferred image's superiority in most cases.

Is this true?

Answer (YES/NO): NO